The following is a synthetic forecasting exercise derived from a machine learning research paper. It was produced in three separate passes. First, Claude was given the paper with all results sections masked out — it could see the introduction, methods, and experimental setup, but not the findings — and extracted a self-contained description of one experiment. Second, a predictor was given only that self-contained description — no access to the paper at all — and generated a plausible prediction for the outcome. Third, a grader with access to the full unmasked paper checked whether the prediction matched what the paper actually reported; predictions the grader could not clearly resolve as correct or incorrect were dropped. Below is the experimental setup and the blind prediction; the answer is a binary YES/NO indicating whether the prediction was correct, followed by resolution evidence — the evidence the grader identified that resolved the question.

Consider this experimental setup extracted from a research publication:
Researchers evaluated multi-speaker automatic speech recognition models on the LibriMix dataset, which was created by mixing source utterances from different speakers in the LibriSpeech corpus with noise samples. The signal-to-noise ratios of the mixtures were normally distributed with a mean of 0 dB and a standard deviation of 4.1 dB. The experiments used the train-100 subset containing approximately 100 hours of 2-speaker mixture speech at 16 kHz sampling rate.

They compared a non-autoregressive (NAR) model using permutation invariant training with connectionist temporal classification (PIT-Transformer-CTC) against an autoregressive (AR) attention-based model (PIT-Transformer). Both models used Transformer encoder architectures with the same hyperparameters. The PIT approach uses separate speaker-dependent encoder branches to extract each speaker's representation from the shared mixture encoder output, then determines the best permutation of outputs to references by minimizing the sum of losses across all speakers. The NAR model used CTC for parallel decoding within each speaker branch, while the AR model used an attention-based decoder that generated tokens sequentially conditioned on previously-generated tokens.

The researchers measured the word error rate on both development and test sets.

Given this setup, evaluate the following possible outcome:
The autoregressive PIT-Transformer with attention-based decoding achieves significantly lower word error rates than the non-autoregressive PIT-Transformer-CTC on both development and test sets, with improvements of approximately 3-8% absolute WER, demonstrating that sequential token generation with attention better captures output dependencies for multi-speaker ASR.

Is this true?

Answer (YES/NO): NO